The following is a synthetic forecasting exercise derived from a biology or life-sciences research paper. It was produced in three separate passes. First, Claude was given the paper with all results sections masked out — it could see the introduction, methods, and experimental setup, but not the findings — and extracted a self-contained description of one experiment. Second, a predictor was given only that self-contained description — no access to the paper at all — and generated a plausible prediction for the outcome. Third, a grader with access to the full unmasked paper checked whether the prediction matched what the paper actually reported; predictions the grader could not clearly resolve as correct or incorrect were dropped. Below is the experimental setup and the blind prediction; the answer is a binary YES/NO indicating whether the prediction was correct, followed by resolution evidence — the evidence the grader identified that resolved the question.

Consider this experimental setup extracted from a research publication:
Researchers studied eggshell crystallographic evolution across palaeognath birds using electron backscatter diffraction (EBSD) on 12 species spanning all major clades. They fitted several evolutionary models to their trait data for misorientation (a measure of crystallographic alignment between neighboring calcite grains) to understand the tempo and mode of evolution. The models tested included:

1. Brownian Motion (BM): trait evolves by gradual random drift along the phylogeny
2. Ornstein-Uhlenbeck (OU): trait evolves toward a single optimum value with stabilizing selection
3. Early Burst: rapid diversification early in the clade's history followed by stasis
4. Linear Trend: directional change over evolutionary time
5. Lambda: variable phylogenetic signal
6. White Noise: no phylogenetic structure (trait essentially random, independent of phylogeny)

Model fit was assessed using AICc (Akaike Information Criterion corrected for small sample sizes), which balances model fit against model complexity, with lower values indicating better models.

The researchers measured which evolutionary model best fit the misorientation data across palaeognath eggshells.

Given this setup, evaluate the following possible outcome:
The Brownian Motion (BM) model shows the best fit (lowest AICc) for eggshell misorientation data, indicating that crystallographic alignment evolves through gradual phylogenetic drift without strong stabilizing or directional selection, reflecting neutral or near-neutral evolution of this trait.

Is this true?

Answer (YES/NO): YES